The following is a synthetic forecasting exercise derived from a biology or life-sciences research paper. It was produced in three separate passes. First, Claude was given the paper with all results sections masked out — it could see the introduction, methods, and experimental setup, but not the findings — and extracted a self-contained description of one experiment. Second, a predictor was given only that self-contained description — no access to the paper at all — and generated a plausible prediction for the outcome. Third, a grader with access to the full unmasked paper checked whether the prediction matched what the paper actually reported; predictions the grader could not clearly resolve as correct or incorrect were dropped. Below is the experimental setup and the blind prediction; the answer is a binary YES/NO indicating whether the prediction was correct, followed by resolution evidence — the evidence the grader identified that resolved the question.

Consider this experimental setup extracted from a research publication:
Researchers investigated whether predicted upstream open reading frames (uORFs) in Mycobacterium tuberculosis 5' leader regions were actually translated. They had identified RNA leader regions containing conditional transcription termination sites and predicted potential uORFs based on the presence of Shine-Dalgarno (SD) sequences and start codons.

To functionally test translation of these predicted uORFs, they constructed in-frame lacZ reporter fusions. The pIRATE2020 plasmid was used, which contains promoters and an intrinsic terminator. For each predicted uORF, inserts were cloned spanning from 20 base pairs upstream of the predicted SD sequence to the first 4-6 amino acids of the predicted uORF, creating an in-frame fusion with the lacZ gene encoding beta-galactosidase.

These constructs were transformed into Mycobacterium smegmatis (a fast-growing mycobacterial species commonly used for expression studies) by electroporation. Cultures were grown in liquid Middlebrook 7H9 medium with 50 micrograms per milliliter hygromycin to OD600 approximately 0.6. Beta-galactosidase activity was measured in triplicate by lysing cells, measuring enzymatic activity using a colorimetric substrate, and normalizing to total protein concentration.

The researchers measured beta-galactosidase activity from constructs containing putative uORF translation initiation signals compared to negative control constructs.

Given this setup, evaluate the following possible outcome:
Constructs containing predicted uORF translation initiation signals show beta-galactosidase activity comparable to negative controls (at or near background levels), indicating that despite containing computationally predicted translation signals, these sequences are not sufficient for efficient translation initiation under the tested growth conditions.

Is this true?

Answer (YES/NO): NO